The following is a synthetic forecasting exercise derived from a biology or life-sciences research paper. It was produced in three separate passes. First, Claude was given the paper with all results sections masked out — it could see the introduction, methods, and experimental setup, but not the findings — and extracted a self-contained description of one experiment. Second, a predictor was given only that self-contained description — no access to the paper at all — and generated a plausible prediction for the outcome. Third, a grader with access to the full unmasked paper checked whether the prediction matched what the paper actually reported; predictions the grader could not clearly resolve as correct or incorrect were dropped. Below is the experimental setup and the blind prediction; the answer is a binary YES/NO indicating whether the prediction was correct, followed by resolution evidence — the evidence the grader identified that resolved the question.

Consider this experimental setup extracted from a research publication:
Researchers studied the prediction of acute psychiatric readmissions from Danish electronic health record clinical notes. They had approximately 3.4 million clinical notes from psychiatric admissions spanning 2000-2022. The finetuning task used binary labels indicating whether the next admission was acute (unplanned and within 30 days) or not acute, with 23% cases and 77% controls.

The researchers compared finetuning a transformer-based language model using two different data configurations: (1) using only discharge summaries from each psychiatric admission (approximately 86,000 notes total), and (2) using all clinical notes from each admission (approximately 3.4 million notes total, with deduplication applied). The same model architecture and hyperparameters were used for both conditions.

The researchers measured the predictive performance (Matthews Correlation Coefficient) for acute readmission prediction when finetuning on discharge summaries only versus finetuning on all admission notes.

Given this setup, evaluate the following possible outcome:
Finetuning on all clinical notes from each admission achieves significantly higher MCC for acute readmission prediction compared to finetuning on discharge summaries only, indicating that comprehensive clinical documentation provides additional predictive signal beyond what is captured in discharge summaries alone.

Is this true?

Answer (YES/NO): NO